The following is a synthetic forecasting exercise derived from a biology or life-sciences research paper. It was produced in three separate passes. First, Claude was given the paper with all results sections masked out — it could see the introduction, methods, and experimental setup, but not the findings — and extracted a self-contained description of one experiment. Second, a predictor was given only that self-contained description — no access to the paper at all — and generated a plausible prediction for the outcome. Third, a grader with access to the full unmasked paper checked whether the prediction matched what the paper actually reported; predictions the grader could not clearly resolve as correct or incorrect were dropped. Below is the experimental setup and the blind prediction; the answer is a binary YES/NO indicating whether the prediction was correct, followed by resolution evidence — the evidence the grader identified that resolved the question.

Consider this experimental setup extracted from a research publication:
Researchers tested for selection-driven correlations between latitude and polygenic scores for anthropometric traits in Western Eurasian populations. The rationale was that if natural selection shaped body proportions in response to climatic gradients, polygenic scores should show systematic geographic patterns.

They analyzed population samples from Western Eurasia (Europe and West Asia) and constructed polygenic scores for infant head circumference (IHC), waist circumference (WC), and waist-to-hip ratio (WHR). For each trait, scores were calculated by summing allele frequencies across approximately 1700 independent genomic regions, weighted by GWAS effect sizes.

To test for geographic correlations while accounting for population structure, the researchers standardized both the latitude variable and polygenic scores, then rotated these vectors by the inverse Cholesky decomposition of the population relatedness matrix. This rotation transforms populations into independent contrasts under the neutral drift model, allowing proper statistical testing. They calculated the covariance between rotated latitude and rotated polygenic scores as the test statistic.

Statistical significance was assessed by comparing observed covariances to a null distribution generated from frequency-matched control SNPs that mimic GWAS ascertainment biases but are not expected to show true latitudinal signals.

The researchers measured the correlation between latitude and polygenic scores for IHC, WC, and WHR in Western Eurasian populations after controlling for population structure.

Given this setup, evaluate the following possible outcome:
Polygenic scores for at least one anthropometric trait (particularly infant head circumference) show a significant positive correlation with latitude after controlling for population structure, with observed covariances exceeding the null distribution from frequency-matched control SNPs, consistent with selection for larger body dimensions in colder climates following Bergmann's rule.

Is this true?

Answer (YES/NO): YES